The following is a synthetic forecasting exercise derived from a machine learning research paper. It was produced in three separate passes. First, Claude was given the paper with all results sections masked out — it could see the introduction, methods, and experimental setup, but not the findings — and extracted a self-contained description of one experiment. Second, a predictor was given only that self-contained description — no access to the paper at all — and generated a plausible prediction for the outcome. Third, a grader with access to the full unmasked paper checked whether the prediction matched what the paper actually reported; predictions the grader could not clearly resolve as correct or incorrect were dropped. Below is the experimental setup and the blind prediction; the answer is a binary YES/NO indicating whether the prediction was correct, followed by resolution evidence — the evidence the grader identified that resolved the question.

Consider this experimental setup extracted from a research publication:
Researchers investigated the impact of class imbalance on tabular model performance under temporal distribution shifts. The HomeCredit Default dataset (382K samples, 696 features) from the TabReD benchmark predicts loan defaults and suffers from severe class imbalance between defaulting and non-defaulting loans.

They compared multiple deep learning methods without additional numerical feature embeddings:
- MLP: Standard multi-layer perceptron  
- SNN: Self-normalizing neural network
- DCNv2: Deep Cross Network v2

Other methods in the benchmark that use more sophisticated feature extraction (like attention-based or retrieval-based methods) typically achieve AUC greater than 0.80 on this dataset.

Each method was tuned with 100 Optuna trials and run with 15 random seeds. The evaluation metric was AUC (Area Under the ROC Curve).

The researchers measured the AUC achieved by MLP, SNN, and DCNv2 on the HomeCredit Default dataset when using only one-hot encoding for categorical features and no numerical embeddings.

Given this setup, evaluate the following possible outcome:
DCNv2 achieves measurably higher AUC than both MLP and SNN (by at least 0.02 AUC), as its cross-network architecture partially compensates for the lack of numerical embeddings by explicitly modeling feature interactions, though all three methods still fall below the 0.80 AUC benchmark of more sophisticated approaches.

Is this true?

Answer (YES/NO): NO